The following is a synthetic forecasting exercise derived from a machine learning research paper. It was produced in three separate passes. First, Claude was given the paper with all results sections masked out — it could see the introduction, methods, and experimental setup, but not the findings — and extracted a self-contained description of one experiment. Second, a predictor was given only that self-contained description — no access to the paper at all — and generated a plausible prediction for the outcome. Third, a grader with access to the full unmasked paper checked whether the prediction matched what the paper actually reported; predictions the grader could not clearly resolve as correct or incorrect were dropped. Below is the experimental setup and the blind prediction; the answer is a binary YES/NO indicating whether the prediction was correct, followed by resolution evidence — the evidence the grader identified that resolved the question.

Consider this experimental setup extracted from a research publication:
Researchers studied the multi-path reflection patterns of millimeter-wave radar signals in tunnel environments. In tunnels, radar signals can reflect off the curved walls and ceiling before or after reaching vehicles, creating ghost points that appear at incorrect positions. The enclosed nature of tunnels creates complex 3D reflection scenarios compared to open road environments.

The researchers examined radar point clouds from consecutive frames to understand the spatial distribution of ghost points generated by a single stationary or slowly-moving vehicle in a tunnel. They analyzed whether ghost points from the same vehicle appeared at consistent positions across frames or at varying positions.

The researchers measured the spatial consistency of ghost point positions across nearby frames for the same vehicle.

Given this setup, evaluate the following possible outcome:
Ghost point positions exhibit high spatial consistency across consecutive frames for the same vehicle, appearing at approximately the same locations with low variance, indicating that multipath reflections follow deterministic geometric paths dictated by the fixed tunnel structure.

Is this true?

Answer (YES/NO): NO